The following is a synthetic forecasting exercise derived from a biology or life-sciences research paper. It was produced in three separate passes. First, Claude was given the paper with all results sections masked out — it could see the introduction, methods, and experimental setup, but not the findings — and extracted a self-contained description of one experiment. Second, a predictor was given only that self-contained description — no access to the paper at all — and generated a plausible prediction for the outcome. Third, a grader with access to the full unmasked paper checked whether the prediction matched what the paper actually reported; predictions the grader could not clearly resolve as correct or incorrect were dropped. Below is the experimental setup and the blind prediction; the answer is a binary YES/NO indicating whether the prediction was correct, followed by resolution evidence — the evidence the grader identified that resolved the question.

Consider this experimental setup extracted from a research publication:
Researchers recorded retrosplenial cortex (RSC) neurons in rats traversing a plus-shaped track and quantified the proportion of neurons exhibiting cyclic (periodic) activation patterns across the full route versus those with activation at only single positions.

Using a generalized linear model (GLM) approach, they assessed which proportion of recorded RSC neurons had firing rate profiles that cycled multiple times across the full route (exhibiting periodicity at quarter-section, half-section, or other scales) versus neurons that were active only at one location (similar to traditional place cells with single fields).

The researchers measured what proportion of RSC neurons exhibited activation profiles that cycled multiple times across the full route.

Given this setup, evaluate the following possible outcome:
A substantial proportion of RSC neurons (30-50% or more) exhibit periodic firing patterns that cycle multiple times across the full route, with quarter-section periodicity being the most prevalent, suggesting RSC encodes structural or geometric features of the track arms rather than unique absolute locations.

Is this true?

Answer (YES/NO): YES